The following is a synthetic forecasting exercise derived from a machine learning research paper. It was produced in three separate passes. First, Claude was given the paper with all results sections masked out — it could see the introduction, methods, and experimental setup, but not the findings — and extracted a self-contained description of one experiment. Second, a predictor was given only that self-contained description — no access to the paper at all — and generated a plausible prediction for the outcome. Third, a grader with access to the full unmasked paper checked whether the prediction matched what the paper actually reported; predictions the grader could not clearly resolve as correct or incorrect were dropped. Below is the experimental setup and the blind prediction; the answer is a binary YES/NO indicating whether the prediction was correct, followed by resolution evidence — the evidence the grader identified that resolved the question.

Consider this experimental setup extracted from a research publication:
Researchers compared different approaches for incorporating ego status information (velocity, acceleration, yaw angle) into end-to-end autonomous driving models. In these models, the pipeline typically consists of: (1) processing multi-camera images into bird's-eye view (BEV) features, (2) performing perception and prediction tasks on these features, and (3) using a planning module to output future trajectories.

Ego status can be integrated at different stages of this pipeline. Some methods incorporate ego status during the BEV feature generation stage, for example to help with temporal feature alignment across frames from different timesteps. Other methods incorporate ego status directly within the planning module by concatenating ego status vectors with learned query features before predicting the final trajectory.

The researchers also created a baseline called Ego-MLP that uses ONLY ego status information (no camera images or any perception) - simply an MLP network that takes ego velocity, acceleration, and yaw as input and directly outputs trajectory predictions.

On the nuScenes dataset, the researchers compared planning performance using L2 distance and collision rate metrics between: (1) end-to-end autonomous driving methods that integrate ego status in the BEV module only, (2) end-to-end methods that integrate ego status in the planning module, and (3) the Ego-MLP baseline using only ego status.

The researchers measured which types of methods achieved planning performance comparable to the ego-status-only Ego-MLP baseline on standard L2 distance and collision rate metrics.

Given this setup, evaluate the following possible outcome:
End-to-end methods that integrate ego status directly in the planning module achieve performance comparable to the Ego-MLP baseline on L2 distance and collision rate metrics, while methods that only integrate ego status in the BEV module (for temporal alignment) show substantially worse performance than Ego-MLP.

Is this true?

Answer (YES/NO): YES